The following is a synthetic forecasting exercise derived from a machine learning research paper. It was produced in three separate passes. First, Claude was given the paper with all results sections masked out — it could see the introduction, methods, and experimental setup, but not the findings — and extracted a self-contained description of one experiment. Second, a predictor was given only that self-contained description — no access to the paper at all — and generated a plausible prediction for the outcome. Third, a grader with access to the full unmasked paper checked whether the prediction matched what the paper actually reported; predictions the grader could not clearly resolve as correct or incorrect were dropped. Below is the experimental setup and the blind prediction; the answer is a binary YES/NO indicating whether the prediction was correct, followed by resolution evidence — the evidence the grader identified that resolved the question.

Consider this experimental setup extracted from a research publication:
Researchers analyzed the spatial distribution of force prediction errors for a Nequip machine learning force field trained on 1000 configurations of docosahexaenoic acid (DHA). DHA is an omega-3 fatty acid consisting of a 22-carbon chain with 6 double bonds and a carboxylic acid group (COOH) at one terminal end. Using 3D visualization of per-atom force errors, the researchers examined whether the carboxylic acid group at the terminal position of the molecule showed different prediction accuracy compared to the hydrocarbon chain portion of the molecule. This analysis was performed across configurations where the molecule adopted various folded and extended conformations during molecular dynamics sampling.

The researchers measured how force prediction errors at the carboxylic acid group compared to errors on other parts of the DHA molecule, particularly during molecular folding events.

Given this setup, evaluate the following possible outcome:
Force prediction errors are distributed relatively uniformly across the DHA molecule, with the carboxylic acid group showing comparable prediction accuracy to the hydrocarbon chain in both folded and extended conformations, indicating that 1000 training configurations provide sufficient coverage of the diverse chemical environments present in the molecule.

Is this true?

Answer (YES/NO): NO